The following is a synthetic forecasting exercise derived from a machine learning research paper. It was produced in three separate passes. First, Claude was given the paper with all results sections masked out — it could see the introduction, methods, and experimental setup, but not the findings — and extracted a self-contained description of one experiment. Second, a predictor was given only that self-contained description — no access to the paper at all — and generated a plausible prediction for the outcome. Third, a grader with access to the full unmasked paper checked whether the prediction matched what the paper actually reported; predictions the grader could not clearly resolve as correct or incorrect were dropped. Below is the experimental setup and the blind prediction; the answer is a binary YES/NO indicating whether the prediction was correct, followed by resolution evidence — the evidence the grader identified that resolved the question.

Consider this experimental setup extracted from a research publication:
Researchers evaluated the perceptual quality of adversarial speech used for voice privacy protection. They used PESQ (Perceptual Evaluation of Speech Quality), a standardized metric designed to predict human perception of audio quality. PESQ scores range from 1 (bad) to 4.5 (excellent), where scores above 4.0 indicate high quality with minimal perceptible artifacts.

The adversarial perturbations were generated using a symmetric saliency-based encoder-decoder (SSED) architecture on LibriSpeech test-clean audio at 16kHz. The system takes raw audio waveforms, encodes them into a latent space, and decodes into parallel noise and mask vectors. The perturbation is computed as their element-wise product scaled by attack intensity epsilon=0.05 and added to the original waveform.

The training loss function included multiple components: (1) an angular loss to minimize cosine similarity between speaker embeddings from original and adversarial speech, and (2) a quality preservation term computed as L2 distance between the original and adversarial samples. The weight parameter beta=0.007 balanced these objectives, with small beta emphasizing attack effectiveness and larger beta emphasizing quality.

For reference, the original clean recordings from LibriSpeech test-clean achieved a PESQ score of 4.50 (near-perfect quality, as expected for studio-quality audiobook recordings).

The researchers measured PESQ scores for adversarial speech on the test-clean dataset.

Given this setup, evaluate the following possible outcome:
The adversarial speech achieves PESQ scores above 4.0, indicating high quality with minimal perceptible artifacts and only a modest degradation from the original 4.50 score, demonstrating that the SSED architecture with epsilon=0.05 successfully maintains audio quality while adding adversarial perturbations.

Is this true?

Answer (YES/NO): NO